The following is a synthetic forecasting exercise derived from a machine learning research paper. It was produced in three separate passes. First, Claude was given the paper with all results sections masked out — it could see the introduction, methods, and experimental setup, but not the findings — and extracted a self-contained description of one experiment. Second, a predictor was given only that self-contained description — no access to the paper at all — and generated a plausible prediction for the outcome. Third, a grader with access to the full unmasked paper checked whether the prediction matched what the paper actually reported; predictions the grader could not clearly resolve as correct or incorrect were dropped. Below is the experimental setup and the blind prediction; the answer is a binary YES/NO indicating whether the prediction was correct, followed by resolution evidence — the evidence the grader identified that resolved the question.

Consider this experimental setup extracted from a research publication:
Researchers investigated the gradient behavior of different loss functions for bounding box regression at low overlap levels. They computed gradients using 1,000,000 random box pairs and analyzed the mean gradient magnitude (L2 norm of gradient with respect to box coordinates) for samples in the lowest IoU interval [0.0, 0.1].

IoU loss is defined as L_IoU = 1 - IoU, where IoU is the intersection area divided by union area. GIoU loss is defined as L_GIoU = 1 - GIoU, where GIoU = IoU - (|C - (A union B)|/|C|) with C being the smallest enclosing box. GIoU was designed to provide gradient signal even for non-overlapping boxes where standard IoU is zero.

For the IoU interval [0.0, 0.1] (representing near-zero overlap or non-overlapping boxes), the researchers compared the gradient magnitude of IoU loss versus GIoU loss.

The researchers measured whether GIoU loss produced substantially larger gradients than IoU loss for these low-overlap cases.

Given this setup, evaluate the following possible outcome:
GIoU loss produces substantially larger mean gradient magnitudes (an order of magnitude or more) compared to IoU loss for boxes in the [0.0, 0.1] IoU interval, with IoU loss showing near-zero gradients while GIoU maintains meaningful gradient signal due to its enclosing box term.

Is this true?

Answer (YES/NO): NO